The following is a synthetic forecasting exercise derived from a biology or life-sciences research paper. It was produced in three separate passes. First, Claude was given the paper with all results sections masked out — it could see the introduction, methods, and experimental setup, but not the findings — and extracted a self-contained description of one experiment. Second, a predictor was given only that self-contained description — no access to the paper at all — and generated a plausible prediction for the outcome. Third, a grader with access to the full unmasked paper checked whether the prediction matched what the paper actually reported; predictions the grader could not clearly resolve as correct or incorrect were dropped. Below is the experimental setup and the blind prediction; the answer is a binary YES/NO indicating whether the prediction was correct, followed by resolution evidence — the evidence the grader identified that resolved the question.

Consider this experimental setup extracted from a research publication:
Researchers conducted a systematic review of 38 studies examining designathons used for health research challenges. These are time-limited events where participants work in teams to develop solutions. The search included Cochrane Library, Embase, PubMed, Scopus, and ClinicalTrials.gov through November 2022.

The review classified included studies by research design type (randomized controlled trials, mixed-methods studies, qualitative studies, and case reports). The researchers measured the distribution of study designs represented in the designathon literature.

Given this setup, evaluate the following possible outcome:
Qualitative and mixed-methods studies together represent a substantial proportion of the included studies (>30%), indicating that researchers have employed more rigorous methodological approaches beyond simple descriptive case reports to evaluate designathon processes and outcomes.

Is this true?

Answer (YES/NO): YES